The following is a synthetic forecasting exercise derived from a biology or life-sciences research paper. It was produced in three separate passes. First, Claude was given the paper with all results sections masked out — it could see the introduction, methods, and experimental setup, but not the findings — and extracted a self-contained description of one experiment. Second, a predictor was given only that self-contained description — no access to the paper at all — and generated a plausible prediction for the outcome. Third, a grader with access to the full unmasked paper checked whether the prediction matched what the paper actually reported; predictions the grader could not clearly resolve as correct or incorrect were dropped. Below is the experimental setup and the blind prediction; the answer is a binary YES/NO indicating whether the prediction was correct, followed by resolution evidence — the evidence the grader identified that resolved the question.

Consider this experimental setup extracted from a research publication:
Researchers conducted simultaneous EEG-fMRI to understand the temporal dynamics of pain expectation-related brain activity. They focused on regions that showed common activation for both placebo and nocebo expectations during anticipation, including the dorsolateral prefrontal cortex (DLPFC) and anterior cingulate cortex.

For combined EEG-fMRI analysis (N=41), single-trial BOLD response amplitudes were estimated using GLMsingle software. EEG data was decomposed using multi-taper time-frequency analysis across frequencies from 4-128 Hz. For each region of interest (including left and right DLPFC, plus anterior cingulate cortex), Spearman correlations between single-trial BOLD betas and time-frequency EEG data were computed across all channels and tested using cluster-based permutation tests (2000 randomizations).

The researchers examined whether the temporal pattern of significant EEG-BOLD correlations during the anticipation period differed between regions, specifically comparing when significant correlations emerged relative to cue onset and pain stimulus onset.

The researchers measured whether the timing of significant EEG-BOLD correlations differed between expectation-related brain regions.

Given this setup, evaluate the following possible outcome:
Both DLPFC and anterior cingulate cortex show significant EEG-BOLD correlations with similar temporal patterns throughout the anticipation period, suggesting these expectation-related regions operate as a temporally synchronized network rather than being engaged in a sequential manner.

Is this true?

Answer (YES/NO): NO